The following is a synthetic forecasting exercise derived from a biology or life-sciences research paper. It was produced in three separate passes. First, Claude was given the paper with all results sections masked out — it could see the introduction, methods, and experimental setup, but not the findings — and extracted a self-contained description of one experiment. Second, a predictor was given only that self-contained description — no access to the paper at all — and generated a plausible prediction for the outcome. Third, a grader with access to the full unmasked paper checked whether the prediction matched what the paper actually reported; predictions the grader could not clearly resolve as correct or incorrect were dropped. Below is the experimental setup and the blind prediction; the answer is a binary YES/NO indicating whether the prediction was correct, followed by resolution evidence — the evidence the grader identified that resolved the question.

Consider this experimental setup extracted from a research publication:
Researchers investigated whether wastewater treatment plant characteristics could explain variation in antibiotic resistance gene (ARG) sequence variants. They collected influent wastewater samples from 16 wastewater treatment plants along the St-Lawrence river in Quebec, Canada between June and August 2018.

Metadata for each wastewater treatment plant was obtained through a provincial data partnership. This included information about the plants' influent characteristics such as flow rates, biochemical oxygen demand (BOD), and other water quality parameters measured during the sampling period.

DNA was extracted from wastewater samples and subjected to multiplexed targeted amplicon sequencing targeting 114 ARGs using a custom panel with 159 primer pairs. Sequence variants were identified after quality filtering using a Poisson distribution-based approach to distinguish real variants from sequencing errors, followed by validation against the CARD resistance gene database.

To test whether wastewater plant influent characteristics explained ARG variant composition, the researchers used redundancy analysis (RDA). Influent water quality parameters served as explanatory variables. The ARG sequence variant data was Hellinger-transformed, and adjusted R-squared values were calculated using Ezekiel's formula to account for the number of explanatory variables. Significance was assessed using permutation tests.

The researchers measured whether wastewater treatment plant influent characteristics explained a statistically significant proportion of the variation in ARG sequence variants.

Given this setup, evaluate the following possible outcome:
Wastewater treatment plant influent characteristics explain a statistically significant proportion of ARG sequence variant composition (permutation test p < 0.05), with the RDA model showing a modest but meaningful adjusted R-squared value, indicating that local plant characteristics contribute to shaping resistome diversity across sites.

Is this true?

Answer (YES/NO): NO